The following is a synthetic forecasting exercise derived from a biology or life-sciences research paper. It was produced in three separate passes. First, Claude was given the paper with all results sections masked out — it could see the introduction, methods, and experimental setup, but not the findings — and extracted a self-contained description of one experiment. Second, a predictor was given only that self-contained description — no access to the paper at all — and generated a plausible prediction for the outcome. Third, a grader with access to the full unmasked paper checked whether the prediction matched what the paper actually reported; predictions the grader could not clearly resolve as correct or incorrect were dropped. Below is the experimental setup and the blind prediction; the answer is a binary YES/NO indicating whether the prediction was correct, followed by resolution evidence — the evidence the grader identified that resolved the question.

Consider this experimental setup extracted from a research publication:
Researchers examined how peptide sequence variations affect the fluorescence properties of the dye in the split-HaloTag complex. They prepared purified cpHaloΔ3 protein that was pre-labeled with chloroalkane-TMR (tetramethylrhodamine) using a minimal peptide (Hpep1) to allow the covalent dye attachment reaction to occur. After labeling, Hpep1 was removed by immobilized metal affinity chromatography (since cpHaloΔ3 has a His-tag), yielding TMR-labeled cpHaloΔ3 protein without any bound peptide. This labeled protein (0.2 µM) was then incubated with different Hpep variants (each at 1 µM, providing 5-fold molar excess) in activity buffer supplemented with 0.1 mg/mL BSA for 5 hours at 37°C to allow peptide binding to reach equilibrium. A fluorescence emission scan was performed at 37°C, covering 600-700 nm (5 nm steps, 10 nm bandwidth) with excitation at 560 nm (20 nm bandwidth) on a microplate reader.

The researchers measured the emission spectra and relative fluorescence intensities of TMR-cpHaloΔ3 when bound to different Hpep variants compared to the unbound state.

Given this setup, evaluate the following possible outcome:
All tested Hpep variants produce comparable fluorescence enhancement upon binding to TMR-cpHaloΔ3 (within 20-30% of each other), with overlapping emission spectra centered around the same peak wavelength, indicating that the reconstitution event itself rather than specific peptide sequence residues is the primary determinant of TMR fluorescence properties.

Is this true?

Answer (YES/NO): NO